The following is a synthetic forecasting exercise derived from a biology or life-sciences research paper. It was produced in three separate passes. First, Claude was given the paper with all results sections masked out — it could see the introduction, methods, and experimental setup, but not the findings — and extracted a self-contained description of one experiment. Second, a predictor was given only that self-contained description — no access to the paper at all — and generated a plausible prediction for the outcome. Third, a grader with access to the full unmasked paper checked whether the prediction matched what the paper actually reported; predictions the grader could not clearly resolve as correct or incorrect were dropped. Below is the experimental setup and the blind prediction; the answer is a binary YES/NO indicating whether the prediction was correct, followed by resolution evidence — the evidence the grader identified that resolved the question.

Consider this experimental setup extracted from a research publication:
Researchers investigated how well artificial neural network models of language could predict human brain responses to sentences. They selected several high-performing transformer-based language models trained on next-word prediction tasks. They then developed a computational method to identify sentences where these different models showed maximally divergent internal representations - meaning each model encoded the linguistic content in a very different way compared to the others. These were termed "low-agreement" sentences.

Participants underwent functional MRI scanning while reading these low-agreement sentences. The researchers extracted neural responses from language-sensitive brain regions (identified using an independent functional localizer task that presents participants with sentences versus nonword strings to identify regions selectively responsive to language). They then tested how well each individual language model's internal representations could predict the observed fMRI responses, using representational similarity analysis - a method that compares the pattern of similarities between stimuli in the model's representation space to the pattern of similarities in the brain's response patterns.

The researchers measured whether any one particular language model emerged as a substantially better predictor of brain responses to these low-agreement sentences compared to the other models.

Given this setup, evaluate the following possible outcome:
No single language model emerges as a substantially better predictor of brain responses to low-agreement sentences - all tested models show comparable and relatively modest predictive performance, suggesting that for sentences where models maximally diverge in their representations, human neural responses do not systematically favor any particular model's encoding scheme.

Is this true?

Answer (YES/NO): YES